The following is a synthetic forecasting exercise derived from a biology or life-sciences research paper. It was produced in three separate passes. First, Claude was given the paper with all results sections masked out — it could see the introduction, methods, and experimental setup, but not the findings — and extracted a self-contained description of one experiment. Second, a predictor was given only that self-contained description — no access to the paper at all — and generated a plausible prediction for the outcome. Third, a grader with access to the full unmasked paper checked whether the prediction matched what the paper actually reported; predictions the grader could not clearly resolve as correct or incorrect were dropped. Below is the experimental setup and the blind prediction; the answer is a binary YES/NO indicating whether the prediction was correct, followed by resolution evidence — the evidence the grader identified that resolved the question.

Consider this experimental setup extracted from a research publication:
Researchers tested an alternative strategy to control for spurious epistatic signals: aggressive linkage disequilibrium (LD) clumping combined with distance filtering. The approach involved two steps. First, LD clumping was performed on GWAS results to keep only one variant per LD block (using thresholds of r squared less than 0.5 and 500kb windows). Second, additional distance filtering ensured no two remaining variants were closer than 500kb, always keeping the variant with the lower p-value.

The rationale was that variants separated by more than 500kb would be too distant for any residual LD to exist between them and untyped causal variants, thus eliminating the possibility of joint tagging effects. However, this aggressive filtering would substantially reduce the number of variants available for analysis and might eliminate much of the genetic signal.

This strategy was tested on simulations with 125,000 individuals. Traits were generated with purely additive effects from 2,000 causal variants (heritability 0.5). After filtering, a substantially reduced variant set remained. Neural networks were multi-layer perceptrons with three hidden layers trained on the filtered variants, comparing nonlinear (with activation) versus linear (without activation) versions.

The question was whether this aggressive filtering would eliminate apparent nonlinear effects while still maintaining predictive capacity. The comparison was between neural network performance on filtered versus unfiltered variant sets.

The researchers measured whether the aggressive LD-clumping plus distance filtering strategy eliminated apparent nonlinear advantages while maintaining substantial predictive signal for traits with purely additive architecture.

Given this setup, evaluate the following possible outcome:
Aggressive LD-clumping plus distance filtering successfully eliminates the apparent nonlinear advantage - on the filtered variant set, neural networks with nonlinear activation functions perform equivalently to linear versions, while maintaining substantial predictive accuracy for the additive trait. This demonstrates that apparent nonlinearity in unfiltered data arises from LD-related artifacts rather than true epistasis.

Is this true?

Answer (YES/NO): NO